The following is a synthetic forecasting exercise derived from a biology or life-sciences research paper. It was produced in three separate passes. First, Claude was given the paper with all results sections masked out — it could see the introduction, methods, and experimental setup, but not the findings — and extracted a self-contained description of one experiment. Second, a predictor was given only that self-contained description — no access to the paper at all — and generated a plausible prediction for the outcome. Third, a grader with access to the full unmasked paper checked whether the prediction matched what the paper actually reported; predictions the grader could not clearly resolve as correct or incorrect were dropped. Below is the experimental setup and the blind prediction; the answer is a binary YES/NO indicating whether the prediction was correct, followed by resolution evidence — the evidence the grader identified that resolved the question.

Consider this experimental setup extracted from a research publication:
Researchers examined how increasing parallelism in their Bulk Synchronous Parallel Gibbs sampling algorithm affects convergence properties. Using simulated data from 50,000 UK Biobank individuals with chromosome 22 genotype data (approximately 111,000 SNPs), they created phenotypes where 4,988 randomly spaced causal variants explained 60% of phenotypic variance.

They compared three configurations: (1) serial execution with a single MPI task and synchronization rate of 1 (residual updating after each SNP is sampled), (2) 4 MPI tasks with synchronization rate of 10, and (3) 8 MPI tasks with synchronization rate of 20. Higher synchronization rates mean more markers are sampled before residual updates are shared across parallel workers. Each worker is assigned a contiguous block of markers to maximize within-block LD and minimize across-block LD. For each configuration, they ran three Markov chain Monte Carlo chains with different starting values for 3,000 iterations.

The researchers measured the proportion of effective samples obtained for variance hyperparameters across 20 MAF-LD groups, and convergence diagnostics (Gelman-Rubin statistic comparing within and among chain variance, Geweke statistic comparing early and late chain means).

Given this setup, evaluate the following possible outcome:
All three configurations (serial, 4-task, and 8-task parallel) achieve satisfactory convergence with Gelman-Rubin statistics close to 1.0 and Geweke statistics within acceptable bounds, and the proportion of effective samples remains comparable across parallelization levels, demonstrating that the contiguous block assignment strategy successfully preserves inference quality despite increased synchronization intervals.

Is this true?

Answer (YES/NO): NO